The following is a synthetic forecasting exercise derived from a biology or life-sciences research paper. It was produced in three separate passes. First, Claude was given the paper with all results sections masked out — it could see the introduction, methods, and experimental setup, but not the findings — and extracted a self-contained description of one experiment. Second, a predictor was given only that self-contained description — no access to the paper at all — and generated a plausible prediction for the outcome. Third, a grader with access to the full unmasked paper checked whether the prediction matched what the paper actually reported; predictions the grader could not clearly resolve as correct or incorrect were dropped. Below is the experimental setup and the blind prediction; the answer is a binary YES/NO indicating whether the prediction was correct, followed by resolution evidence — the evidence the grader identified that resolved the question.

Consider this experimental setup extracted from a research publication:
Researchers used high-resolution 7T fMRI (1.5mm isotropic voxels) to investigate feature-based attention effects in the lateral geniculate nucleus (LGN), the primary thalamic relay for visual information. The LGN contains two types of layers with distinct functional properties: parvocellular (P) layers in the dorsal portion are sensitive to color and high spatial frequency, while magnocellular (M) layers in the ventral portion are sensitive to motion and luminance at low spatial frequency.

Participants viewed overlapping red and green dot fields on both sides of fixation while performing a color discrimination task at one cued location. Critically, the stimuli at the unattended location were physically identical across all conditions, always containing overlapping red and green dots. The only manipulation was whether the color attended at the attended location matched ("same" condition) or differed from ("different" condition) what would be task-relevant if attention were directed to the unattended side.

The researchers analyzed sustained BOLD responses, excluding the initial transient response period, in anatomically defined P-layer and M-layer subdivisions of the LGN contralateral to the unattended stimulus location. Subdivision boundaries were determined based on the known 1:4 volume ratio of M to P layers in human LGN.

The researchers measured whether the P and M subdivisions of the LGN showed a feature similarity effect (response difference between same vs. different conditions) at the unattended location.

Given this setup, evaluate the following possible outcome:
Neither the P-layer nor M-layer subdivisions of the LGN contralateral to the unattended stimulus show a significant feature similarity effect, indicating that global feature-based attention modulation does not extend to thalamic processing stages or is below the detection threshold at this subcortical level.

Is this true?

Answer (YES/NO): NO